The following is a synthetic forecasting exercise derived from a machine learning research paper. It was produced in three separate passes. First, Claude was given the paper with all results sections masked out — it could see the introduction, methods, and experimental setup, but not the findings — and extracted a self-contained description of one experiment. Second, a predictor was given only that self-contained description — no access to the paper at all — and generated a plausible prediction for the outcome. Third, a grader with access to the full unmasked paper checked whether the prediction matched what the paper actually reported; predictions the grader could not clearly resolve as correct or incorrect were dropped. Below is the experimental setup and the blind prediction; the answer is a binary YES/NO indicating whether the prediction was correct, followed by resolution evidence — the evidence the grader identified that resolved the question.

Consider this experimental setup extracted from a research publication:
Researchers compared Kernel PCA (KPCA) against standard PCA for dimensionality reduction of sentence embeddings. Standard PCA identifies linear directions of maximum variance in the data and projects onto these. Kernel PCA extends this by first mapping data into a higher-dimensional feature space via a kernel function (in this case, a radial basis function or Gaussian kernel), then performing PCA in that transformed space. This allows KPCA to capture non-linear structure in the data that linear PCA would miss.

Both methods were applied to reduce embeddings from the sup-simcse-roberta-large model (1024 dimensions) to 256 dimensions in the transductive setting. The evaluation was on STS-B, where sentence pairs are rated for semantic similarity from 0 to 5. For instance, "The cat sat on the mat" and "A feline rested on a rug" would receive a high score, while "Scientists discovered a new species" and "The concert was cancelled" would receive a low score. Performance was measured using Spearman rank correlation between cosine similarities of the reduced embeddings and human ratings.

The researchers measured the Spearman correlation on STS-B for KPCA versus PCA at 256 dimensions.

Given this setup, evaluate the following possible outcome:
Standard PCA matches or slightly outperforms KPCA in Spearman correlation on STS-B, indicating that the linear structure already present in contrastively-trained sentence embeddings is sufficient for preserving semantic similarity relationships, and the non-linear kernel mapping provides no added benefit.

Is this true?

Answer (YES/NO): YES